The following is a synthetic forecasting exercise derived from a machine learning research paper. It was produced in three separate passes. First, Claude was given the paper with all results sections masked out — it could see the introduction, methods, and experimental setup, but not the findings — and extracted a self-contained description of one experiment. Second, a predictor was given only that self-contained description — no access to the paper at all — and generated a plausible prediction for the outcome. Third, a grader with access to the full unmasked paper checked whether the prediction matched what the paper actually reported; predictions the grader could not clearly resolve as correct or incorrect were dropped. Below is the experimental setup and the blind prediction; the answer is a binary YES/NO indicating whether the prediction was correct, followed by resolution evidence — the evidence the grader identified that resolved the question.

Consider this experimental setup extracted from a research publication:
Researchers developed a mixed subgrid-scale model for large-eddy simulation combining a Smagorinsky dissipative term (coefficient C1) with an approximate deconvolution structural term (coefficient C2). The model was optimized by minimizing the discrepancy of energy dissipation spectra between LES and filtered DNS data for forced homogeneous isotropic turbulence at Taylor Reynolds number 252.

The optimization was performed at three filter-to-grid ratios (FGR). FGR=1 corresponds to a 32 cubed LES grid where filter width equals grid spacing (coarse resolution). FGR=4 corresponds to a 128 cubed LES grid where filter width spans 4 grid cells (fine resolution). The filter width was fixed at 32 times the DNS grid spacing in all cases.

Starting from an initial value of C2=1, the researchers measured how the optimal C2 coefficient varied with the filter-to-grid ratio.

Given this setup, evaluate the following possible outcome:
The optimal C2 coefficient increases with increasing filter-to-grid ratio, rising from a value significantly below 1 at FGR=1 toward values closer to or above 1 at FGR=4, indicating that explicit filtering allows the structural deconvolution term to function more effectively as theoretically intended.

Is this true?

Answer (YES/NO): NO